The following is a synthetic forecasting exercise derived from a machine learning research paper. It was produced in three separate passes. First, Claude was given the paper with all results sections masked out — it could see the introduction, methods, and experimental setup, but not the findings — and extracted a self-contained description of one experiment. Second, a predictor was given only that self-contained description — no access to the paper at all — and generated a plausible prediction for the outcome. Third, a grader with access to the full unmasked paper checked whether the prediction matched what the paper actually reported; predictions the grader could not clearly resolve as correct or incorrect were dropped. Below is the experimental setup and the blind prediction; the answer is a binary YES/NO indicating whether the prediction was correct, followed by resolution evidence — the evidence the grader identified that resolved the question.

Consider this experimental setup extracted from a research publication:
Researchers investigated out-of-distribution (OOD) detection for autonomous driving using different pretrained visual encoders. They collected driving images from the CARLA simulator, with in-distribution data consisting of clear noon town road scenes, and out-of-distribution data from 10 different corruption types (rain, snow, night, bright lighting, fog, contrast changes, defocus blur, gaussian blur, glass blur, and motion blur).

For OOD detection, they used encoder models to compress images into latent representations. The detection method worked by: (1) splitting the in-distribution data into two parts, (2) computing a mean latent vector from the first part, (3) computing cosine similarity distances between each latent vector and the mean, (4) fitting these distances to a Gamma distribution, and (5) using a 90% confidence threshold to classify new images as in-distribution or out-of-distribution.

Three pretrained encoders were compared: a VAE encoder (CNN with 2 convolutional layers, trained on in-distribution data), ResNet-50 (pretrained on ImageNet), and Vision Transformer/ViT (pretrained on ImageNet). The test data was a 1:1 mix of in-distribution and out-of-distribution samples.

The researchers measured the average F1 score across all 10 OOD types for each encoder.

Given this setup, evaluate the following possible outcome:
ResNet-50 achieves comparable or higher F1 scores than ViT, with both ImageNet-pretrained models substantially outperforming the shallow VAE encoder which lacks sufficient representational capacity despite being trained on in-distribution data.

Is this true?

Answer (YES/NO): YES